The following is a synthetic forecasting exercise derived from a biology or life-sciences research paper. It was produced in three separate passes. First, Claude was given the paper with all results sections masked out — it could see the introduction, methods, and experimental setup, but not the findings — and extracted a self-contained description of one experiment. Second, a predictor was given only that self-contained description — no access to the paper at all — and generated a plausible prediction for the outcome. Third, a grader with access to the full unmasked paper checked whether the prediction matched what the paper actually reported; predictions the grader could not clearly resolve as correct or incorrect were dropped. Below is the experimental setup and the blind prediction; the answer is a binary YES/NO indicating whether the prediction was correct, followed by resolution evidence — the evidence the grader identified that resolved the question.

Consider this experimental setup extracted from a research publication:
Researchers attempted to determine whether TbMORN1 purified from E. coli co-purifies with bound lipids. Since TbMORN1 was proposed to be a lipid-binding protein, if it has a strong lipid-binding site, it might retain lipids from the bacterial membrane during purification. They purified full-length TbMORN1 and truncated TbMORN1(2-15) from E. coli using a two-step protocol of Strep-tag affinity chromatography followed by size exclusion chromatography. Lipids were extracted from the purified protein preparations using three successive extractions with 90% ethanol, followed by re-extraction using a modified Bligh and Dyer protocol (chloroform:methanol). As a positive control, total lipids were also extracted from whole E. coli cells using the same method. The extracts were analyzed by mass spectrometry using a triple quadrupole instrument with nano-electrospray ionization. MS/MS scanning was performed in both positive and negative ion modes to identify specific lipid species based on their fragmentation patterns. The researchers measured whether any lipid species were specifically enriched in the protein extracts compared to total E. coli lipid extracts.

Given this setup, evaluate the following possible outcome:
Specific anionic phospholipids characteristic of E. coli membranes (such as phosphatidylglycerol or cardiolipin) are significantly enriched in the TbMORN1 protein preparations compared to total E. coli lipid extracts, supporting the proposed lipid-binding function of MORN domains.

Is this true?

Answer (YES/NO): NO